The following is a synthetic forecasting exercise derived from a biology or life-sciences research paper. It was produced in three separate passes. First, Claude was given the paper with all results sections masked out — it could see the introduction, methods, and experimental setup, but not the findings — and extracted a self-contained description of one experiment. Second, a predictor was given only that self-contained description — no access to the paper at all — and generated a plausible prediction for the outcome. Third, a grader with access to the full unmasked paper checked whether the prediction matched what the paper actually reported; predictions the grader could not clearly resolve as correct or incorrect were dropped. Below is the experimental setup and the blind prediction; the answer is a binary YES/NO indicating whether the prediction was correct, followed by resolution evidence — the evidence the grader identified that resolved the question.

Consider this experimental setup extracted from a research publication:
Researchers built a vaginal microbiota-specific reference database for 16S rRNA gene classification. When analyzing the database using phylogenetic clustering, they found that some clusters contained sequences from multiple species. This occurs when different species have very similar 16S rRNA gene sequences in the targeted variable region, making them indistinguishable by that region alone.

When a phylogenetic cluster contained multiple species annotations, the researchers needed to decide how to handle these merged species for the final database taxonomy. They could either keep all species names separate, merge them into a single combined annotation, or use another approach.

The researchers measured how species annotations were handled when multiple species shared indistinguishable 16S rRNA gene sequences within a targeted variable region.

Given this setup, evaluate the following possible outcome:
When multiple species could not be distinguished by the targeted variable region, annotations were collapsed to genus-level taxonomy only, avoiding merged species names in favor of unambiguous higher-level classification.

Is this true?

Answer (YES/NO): NO